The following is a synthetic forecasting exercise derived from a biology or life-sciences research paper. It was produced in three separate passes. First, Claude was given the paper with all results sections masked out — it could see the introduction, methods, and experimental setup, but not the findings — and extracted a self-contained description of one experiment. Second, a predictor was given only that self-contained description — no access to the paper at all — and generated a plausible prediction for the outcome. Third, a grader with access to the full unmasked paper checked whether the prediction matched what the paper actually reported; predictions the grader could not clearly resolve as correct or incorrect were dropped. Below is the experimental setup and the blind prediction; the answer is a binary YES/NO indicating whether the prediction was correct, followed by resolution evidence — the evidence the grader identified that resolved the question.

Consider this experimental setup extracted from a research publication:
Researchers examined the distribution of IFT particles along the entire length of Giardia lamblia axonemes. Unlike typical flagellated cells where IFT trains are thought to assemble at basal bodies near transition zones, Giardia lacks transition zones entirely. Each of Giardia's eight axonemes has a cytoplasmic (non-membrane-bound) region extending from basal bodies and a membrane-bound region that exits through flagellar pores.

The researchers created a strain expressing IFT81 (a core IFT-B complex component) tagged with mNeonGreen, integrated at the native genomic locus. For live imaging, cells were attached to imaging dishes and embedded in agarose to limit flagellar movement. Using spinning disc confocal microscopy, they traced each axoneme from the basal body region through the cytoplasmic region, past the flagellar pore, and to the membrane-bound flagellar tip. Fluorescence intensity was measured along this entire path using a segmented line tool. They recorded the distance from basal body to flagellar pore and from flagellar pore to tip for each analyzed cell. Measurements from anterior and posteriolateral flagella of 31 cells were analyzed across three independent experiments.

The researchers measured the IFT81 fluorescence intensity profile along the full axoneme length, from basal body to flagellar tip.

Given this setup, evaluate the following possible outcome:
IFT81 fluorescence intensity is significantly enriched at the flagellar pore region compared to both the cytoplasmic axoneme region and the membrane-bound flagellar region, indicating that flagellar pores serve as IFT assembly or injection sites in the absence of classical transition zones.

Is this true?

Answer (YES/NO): YES